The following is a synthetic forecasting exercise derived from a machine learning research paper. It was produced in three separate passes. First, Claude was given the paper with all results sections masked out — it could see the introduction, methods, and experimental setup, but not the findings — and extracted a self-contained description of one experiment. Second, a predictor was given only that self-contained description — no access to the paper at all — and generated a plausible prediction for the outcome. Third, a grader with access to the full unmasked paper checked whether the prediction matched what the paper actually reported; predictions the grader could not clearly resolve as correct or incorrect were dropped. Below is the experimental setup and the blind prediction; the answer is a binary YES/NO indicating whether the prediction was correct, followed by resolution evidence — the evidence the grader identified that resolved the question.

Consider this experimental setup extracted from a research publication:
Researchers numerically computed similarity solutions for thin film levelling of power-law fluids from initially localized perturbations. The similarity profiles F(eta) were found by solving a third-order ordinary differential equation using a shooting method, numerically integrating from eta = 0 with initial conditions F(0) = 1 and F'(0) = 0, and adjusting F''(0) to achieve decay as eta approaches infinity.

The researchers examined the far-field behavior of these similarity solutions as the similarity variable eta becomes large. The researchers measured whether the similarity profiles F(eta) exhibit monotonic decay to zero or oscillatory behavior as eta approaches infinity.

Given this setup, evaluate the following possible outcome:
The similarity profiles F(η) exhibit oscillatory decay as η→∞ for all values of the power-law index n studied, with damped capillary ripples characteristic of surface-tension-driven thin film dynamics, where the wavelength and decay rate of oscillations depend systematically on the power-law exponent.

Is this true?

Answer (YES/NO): YES